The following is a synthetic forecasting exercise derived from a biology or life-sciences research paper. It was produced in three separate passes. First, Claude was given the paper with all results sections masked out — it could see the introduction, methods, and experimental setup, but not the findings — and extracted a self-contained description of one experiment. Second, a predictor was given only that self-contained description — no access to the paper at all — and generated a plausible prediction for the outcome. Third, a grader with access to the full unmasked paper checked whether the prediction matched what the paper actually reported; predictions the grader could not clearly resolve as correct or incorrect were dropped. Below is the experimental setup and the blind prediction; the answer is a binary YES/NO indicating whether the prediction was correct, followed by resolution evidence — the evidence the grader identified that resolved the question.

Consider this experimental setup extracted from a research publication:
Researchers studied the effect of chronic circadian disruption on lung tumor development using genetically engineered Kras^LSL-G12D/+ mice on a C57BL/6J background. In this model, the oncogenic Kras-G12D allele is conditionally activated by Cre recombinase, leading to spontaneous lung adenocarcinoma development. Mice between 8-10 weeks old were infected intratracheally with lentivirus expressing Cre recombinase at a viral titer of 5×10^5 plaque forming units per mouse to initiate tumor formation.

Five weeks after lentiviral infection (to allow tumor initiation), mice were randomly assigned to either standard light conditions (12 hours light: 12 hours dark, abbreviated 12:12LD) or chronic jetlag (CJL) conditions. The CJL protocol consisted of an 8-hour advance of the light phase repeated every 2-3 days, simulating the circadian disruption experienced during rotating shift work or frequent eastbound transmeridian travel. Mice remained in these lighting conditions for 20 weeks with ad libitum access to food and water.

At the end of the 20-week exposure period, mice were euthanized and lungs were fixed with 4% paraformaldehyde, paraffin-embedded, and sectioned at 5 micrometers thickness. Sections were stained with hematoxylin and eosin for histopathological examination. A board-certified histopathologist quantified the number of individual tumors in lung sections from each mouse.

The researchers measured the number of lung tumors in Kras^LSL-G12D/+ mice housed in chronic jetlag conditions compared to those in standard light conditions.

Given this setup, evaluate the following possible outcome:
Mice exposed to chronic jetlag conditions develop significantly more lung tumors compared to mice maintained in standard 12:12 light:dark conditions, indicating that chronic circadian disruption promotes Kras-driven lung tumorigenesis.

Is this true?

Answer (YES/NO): YES